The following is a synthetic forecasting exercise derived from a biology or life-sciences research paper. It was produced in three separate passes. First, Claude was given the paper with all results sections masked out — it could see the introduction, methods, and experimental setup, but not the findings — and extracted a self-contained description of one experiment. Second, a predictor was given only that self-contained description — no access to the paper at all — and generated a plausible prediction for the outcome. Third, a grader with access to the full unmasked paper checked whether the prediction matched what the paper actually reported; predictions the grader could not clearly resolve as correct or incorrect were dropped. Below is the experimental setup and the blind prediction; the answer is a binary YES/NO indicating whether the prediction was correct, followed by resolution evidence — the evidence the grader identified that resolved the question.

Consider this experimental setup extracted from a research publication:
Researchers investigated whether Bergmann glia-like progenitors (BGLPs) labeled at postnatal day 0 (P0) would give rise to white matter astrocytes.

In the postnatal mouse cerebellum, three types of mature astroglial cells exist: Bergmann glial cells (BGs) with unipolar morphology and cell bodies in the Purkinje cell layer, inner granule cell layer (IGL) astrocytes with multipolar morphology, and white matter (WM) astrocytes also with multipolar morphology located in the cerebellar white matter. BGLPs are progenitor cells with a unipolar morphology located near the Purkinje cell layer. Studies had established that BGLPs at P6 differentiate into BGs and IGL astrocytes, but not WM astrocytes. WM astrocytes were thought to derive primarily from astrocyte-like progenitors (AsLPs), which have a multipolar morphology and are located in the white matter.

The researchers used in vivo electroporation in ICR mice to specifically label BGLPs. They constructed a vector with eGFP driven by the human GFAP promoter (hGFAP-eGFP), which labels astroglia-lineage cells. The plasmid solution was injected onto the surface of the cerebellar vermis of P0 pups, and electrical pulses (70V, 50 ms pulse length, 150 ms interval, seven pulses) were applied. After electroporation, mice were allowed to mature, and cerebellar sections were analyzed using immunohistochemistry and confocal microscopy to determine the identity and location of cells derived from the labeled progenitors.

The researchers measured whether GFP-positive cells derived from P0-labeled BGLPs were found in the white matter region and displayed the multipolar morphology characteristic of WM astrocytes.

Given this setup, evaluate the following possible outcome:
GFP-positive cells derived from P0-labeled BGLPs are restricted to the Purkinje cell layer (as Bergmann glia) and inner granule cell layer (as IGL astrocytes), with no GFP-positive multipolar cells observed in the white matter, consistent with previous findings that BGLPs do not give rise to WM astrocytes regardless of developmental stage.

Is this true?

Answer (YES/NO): NO